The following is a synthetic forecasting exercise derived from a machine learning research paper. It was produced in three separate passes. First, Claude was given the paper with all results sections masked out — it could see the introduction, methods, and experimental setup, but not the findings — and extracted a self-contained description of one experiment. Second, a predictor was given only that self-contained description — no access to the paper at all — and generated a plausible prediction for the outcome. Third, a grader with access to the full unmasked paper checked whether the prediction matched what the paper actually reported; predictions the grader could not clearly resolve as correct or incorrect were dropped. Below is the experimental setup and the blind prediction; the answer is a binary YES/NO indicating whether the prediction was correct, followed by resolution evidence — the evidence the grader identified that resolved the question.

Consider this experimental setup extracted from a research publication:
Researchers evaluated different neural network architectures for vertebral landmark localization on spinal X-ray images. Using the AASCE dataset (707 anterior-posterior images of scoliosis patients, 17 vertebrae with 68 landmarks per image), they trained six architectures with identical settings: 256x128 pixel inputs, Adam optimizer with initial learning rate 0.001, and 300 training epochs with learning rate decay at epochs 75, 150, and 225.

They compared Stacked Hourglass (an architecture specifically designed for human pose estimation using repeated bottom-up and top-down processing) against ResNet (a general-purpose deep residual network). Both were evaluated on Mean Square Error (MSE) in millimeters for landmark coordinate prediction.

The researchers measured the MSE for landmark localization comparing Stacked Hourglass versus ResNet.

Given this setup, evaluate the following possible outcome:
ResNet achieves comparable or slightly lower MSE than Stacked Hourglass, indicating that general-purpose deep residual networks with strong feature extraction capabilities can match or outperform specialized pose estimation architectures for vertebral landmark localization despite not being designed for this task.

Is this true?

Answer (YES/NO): YES